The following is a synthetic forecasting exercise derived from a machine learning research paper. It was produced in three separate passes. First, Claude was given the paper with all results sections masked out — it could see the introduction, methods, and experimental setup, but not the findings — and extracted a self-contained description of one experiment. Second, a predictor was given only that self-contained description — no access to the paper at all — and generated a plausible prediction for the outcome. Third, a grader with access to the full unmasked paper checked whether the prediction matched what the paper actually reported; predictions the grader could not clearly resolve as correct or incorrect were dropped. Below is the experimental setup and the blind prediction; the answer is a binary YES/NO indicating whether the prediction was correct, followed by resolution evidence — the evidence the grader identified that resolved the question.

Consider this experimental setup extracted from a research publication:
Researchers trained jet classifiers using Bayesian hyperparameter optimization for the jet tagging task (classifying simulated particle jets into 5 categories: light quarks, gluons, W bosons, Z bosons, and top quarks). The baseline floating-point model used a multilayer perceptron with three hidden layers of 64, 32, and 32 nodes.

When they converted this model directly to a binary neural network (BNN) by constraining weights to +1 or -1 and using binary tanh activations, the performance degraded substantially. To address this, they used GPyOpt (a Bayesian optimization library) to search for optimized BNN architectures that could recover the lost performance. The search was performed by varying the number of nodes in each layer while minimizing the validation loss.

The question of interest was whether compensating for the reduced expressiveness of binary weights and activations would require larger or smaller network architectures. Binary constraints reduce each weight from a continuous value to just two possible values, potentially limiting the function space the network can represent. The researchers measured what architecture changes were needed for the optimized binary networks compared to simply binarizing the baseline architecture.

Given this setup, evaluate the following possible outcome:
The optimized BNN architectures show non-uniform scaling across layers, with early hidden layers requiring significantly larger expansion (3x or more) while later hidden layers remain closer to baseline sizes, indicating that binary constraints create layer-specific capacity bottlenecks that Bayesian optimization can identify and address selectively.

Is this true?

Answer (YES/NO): NO